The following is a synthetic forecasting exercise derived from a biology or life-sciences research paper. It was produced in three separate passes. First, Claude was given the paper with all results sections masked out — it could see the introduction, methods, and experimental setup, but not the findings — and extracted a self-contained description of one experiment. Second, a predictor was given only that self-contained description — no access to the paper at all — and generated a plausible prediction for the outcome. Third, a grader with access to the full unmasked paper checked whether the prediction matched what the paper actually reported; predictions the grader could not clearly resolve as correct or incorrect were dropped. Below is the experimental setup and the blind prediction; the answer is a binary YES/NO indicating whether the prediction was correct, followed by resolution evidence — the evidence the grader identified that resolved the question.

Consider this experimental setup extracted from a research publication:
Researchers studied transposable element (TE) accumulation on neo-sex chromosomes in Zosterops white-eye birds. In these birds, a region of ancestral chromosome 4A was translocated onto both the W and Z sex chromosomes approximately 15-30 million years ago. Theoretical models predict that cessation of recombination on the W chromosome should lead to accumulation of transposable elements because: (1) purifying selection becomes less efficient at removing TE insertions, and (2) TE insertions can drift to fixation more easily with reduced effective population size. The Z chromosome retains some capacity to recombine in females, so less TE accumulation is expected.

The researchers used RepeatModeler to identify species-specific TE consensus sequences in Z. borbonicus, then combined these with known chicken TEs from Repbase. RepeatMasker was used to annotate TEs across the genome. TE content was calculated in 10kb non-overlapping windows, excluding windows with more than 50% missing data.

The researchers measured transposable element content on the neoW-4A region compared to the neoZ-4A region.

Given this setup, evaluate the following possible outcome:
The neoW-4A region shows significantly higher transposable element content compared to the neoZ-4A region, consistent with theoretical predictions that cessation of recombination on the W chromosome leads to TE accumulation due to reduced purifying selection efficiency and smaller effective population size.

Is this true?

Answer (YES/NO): YES